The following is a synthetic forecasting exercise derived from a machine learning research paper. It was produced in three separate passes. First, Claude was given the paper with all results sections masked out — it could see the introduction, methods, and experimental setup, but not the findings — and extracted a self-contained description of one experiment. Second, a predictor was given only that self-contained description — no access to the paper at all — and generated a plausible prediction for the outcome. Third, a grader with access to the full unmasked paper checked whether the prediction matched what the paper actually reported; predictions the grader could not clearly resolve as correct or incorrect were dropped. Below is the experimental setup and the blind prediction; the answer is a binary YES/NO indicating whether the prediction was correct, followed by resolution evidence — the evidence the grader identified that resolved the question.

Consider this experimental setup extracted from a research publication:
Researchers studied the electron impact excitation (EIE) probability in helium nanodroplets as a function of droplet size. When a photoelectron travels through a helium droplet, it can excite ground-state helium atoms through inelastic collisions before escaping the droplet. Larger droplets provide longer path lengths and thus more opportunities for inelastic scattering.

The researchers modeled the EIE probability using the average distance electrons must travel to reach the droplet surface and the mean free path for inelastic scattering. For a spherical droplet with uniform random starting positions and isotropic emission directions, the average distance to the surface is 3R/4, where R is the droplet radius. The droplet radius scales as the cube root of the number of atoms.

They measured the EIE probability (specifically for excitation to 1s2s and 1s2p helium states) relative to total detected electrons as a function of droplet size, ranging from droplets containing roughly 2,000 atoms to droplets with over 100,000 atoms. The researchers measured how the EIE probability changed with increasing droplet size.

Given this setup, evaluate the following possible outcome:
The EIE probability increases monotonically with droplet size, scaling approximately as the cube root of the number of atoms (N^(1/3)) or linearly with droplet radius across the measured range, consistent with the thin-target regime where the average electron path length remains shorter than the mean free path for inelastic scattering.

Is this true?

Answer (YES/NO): NO